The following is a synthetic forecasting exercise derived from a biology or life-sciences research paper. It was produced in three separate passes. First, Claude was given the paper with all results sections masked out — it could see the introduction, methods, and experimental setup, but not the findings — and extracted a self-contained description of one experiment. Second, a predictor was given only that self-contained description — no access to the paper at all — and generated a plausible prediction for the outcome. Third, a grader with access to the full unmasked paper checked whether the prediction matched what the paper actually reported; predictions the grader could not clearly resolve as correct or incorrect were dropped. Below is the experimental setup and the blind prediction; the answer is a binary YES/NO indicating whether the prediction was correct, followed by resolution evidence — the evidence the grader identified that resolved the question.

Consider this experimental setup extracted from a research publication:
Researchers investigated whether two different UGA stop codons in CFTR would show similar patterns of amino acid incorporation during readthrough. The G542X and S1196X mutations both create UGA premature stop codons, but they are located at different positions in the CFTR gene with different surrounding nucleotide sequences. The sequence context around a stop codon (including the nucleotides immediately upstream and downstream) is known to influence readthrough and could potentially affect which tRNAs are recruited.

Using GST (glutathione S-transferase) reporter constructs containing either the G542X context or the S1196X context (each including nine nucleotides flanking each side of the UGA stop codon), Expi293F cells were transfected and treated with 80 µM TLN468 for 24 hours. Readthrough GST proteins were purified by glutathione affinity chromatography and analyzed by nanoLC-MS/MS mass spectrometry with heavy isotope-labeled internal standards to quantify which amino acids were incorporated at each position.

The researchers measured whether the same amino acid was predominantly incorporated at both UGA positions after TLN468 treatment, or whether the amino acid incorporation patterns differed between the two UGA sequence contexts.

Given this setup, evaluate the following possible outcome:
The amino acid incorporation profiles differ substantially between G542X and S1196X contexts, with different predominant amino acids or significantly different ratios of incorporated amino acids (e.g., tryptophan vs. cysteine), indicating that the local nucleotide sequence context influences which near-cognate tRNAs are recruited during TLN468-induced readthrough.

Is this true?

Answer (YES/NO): NO